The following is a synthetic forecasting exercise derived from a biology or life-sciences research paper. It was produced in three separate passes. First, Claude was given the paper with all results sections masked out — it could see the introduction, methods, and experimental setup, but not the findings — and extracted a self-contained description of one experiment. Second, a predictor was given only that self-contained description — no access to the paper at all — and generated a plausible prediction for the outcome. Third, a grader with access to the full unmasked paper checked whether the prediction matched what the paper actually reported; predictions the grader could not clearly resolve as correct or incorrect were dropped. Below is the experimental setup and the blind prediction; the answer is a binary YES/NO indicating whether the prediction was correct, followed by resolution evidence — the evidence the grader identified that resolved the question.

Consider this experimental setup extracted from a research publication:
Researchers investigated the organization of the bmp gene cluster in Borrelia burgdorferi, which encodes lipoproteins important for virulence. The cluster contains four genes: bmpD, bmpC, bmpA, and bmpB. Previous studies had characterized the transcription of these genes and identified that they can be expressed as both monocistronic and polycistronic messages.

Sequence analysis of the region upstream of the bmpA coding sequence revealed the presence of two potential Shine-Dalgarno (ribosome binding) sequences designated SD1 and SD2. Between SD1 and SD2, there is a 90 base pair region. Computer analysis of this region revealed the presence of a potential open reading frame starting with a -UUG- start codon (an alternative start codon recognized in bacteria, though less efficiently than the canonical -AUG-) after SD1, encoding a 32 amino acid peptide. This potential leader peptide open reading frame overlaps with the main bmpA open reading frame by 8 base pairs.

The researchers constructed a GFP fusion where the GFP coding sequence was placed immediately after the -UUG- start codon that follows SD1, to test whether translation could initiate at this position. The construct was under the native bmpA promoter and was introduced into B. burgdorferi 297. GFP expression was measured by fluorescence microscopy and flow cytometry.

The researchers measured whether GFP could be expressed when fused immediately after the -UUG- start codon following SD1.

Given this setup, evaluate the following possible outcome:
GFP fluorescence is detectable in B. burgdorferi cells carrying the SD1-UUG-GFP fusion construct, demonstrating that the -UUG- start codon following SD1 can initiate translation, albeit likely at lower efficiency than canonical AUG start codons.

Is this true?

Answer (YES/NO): YES